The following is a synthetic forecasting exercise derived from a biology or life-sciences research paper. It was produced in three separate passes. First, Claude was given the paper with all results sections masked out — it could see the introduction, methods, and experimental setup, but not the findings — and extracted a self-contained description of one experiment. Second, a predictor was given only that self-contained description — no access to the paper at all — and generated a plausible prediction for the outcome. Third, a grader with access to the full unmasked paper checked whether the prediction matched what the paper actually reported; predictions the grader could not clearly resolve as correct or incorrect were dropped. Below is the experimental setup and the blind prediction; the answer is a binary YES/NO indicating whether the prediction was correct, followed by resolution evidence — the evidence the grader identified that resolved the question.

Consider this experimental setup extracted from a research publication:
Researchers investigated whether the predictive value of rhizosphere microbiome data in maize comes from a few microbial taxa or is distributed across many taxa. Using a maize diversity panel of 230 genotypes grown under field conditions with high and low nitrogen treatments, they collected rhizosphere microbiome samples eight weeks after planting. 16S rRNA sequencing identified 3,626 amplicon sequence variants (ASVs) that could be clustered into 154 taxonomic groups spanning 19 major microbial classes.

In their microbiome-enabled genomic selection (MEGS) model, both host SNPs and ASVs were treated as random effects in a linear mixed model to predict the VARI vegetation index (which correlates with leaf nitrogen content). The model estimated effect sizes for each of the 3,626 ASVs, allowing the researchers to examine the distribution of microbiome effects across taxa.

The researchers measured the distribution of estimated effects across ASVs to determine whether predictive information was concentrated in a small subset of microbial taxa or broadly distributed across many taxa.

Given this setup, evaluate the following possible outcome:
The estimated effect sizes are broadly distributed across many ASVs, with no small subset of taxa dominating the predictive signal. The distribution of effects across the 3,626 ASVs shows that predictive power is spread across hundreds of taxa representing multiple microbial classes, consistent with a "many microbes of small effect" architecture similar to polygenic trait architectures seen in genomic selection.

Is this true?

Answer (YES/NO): NO